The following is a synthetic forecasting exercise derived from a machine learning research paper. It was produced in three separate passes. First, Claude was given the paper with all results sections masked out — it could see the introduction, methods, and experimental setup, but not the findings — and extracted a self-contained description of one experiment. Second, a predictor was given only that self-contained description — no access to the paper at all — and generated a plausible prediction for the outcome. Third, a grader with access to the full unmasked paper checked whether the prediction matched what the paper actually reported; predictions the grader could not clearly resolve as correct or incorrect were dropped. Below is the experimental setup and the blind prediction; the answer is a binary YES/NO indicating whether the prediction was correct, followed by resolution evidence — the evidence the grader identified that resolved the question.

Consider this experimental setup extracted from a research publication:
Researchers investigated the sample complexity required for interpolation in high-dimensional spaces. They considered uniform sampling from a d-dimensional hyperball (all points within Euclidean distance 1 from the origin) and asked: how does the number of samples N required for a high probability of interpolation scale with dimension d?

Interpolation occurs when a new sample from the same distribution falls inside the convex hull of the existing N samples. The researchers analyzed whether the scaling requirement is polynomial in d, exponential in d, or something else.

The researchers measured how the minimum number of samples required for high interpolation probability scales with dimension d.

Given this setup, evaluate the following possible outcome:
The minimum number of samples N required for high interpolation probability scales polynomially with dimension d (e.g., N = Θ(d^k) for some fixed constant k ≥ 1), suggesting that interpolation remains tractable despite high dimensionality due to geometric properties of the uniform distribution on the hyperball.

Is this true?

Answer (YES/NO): NO